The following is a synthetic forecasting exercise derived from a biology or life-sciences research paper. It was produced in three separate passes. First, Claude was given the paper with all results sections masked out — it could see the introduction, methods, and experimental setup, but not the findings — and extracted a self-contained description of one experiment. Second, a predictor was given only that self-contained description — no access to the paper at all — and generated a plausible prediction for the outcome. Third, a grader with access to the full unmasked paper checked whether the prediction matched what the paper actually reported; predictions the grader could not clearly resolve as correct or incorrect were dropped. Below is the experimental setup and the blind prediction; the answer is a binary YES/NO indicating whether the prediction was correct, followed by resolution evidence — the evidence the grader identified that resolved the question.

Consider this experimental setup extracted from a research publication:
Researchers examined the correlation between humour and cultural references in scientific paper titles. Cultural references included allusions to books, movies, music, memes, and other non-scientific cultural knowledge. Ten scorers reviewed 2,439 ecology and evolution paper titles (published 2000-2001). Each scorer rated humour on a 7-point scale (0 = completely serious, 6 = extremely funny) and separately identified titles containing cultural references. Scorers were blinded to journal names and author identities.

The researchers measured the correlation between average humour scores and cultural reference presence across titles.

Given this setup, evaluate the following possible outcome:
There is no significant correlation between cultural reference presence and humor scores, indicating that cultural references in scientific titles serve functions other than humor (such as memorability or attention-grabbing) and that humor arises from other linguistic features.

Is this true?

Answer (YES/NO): NO